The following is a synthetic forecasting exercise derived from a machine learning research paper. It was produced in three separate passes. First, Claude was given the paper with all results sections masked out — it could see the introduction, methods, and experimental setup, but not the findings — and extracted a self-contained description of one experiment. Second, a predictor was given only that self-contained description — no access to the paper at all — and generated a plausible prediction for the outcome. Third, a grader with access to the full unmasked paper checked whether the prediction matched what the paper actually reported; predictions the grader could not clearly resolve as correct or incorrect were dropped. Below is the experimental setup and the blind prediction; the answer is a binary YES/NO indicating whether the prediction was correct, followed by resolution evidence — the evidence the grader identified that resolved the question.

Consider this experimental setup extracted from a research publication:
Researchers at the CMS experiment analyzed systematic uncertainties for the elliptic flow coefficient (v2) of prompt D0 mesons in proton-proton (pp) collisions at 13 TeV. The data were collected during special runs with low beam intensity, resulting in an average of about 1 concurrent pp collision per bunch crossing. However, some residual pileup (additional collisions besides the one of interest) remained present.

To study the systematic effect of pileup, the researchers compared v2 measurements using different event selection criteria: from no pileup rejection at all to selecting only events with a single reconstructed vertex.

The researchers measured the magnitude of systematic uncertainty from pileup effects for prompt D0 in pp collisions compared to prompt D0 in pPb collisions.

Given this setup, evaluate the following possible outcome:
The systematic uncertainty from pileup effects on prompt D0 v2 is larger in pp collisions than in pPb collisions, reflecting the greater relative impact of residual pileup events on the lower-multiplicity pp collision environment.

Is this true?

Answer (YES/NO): YES